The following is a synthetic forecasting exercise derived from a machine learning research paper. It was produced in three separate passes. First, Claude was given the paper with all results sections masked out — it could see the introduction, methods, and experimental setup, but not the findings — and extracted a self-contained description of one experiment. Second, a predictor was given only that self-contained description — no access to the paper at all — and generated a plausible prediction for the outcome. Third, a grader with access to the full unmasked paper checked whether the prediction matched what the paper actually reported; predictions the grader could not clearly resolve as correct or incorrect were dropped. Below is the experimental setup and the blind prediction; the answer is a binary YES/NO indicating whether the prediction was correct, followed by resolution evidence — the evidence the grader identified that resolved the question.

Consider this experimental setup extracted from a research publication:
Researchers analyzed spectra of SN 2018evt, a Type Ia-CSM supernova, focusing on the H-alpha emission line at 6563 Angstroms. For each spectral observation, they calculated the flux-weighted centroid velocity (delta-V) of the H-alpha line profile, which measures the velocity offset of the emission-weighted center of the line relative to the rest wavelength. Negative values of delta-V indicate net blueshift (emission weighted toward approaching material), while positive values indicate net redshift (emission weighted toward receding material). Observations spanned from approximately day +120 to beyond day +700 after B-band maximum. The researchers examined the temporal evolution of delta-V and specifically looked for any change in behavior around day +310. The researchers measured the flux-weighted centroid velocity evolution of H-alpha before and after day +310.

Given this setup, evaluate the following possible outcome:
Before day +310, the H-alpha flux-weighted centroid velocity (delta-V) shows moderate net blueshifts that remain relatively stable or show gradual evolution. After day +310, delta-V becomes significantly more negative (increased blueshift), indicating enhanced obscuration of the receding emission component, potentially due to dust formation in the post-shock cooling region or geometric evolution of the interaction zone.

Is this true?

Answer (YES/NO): NO